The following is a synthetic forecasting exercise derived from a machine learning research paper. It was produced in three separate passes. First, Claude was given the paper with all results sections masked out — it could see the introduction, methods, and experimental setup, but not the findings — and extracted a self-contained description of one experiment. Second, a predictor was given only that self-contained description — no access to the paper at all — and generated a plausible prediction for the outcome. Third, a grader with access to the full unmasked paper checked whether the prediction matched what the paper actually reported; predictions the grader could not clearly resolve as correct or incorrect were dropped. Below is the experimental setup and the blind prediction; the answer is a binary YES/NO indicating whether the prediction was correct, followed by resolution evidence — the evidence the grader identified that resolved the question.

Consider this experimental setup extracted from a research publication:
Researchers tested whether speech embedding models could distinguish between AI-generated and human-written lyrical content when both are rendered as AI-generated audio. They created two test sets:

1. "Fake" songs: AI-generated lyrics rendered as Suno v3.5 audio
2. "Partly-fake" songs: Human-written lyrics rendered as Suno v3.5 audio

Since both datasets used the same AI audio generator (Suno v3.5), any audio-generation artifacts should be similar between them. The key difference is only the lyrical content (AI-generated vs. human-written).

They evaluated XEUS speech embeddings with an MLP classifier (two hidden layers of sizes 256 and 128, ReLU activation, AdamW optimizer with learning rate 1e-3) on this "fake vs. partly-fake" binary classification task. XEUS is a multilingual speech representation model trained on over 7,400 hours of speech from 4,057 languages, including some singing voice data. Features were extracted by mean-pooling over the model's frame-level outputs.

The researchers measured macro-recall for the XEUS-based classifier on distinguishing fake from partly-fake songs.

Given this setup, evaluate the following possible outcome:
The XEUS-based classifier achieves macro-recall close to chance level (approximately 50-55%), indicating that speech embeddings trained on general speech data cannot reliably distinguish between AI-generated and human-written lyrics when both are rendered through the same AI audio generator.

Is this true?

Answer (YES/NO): NO